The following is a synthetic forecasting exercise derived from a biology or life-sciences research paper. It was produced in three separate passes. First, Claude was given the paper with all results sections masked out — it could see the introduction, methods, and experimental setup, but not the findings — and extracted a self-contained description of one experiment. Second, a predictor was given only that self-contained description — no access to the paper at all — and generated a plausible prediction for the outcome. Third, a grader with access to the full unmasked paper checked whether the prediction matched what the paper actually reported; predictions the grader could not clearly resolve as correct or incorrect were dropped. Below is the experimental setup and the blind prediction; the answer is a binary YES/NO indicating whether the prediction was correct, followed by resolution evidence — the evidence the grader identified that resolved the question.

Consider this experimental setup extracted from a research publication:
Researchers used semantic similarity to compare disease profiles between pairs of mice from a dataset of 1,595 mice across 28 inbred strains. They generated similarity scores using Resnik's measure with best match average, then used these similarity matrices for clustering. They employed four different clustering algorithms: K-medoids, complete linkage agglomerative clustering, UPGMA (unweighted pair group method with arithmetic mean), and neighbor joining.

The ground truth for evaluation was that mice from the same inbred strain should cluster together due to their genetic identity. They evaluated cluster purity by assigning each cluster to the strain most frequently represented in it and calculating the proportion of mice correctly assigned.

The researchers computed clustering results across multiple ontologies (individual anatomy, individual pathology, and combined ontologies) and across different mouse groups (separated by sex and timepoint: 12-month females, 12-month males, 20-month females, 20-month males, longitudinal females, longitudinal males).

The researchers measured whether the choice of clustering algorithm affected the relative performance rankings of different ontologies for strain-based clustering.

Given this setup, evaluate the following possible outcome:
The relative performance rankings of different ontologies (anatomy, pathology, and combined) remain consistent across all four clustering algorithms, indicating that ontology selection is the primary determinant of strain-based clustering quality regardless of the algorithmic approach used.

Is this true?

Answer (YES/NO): NO